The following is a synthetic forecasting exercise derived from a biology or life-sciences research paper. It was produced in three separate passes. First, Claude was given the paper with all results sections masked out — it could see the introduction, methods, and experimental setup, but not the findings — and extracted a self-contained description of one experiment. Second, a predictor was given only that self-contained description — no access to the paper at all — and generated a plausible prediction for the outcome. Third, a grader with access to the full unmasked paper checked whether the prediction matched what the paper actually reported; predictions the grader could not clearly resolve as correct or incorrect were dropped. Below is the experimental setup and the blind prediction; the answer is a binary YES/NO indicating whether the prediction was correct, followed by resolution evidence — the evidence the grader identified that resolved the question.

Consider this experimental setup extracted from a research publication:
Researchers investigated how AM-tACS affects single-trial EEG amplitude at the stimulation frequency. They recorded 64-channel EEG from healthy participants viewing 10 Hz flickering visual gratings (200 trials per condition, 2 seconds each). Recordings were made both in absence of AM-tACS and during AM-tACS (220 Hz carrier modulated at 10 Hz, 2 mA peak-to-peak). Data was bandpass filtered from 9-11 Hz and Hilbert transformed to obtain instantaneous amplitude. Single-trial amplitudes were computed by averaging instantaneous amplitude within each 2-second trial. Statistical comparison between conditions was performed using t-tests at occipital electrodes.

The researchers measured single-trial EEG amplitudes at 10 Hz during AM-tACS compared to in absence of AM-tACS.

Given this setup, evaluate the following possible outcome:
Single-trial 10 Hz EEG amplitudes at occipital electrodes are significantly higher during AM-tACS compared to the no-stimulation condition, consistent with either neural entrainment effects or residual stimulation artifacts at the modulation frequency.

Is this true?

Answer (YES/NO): YES